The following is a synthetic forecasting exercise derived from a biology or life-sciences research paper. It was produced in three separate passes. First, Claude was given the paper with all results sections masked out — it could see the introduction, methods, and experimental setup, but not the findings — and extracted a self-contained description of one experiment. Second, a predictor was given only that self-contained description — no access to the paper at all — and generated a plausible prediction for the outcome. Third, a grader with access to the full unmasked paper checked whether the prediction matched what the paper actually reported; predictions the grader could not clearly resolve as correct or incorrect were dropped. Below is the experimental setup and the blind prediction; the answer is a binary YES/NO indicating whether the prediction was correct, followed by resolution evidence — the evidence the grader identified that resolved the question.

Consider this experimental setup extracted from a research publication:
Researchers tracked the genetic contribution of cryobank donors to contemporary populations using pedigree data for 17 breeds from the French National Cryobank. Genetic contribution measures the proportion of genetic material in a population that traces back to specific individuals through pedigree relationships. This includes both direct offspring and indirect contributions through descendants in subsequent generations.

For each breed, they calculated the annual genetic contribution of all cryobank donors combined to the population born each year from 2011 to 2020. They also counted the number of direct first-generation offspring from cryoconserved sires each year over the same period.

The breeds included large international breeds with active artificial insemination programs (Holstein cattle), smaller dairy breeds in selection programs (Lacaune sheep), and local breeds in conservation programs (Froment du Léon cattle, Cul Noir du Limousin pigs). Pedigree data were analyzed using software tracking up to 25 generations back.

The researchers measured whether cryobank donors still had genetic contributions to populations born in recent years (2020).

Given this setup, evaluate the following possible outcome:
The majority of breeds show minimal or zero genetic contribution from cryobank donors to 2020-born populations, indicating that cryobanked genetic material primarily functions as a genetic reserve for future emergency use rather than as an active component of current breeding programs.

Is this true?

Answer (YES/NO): NO